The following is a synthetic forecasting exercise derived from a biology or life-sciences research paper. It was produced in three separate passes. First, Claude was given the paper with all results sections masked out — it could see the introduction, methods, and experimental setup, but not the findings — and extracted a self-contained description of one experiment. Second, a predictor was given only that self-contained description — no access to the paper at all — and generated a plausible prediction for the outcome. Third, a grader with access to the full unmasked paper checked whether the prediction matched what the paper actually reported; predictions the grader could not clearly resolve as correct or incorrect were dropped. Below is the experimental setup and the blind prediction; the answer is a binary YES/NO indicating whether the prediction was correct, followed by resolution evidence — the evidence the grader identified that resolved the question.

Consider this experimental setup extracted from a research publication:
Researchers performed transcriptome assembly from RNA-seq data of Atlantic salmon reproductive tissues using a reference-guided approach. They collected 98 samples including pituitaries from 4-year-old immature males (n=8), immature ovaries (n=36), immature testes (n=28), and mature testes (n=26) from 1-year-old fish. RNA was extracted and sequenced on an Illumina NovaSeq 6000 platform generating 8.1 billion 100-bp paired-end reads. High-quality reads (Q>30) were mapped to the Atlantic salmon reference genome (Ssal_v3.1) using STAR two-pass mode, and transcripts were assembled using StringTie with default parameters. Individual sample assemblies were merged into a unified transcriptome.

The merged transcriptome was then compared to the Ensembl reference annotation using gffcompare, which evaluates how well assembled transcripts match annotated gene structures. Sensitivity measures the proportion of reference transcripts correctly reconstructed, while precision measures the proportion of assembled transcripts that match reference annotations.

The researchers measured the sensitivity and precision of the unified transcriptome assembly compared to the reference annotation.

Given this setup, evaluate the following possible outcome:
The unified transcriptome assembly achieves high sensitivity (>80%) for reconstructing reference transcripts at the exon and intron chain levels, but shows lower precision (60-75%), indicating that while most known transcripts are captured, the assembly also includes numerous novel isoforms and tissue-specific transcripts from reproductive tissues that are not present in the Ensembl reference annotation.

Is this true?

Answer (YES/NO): NO